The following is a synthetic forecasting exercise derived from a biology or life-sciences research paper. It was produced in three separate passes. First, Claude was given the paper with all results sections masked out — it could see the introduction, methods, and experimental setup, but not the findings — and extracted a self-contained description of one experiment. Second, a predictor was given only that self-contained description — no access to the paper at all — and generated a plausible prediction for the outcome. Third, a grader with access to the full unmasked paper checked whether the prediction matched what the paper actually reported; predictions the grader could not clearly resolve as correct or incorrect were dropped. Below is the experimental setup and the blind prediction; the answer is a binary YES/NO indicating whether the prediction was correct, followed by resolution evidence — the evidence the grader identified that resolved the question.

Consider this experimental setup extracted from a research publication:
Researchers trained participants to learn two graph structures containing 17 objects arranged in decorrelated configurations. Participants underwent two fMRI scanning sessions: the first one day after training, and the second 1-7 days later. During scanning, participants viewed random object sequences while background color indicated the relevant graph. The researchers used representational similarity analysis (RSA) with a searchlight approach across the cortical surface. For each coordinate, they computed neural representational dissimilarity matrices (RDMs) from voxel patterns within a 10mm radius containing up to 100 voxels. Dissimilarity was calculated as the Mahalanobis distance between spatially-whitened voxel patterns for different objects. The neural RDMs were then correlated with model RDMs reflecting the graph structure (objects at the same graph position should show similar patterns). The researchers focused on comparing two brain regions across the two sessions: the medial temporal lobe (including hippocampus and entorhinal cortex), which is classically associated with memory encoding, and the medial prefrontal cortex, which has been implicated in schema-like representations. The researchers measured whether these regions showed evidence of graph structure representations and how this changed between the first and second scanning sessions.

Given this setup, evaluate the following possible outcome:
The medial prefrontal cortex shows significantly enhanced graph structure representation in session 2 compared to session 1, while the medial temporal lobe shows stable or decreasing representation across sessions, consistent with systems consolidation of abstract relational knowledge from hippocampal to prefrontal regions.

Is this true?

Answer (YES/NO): YES